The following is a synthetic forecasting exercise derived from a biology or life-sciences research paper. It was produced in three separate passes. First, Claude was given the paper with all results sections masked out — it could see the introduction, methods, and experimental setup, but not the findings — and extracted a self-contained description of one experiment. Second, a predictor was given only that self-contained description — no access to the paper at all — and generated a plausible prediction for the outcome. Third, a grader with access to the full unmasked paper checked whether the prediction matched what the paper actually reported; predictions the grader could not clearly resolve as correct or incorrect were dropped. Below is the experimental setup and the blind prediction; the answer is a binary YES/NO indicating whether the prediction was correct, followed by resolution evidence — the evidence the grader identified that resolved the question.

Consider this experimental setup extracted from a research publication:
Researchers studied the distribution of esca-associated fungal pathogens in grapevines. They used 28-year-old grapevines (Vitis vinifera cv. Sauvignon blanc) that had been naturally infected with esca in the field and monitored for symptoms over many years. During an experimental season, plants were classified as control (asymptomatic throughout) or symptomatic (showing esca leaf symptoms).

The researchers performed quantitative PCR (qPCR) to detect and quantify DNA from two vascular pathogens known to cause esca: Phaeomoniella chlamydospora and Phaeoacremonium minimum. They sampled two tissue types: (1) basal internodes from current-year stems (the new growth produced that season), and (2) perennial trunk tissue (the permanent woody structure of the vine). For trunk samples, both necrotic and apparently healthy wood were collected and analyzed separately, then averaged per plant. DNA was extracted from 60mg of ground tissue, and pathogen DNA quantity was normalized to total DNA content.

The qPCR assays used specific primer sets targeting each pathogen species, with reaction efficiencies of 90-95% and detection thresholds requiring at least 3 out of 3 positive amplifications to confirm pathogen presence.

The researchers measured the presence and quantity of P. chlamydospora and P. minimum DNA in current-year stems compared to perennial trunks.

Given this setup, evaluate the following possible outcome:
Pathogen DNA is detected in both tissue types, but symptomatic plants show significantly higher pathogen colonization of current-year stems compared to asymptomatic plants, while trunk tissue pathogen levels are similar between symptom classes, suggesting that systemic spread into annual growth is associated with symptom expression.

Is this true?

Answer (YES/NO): NO